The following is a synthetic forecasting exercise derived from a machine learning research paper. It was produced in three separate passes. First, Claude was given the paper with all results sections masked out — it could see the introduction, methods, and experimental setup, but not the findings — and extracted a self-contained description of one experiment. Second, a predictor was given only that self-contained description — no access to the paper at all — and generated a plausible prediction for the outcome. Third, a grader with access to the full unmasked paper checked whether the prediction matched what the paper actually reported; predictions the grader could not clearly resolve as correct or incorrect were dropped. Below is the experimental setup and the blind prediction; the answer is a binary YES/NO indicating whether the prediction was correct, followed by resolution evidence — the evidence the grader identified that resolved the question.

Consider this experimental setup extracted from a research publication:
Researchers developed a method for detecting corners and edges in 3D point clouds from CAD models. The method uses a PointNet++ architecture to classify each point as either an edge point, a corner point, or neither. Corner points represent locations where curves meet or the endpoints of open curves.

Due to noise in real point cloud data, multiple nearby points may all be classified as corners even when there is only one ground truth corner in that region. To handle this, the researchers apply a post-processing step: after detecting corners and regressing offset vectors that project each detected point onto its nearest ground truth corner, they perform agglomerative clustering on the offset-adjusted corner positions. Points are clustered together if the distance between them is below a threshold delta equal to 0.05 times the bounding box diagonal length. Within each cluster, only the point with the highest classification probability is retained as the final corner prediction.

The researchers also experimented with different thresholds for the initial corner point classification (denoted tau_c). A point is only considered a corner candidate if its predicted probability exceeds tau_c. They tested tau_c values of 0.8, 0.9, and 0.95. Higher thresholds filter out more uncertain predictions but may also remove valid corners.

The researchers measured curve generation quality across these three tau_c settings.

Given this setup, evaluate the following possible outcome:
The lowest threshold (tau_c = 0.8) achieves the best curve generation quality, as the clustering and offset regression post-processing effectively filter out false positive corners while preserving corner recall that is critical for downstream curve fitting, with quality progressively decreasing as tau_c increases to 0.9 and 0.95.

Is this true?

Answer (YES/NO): NO